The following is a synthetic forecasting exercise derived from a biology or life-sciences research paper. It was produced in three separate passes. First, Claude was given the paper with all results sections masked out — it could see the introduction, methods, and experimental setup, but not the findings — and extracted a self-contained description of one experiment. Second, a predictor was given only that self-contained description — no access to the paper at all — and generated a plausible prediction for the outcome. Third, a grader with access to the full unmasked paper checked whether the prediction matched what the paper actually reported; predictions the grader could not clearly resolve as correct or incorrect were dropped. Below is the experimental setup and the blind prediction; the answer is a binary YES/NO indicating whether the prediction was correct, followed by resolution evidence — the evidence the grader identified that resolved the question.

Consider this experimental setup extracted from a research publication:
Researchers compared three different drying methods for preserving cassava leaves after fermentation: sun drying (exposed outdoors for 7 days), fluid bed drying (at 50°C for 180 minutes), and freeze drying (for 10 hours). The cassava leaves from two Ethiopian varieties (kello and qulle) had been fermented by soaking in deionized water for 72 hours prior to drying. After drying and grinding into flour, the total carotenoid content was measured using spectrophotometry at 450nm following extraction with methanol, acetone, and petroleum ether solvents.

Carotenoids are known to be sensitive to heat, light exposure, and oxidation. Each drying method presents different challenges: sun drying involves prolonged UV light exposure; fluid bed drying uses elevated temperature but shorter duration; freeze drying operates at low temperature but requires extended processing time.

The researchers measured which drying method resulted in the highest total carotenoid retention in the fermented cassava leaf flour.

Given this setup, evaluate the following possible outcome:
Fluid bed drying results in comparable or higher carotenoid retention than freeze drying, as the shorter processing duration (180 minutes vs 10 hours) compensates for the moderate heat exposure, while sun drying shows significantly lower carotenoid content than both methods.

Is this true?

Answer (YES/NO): NO